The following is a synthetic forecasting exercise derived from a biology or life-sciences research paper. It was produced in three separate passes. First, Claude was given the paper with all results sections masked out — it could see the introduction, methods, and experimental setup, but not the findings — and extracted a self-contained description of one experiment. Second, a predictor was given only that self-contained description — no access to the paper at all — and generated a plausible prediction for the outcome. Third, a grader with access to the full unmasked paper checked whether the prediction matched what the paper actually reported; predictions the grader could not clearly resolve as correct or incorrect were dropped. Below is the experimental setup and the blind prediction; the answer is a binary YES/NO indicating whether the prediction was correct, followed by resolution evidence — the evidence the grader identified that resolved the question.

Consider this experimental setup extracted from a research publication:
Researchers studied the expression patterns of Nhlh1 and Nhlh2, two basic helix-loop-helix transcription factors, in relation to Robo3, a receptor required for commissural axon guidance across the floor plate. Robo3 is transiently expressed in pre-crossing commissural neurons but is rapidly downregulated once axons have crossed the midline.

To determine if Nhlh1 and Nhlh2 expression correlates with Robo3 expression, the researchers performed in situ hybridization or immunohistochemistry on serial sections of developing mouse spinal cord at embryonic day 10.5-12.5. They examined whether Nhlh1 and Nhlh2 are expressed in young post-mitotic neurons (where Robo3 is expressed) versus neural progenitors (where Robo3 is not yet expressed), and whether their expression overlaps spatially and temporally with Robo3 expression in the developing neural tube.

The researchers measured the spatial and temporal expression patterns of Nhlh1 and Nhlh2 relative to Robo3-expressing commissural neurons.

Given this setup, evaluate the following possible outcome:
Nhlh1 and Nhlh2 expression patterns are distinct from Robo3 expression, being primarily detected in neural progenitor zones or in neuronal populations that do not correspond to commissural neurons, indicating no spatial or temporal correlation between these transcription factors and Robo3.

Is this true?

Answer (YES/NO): NO